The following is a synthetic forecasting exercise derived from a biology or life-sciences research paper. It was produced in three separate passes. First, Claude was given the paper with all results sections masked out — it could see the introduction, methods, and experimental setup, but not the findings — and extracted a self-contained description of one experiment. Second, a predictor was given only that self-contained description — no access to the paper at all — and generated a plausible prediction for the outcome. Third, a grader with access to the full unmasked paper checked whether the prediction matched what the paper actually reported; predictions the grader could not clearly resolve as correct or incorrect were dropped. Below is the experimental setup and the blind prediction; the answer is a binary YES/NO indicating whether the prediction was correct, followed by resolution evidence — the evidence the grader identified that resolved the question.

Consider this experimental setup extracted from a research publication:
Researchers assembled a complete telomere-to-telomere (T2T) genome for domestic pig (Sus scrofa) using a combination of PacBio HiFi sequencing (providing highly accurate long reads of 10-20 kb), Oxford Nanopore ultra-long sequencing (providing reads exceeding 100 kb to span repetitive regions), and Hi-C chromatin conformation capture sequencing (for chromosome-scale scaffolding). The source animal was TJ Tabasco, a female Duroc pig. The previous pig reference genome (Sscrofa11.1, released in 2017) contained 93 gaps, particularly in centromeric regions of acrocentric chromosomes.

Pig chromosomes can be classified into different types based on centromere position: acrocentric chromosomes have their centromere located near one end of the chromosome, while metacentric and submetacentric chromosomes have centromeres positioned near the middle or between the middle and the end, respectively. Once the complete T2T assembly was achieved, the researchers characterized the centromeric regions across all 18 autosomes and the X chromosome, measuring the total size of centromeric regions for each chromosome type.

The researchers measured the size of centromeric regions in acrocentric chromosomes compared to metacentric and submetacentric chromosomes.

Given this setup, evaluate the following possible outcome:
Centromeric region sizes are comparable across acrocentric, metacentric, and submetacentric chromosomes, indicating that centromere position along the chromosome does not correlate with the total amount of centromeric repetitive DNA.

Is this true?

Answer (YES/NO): NO